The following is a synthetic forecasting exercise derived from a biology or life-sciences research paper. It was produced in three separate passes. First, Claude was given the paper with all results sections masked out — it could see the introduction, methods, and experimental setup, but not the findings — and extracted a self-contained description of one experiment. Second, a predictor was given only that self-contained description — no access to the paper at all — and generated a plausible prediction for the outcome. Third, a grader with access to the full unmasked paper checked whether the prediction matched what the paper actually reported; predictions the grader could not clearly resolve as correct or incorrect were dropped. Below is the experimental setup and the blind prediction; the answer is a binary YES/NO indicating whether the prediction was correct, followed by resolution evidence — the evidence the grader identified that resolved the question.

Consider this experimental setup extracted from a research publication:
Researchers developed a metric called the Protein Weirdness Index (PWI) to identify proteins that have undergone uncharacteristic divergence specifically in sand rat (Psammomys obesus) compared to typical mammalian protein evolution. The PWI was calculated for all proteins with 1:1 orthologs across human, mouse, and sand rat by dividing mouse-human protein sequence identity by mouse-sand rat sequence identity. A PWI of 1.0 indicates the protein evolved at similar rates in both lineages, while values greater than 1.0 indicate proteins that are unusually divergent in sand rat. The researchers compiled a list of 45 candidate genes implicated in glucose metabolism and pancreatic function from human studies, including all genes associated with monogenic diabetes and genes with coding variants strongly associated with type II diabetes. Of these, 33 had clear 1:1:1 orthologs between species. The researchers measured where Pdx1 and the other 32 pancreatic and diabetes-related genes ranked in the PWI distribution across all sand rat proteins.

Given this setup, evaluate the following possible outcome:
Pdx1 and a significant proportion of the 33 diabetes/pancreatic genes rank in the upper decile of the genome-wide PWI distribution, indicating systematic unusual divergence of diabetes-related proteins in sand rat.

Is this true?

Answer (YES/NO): NO